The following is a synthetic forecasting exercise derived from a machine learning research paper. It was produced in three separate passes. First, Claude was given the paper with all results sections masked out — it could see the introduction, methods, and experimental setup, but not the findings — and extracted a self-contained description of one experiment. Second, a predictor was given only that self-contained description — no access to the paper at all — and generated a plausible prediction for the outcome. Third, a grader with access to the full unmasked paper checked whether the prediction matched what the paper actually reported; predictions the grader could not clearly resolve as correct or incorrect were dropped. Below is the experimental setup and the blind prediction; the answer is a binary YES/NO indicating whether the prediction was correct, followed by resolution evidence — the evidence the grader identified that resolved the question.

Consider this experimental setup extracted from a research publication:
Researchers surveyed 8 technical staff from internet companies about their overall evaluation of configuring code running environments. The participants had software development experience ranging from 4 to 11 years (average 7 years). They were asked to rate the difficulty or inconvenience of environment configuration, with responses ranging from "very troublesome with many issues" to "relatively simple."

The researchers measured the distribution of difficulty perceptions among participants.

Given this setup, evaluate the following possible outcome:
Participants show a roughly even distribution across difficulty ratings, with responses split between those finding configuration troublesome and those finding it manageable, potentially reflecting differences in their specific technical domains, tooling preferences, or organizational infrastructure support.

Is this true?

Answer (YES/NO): NO